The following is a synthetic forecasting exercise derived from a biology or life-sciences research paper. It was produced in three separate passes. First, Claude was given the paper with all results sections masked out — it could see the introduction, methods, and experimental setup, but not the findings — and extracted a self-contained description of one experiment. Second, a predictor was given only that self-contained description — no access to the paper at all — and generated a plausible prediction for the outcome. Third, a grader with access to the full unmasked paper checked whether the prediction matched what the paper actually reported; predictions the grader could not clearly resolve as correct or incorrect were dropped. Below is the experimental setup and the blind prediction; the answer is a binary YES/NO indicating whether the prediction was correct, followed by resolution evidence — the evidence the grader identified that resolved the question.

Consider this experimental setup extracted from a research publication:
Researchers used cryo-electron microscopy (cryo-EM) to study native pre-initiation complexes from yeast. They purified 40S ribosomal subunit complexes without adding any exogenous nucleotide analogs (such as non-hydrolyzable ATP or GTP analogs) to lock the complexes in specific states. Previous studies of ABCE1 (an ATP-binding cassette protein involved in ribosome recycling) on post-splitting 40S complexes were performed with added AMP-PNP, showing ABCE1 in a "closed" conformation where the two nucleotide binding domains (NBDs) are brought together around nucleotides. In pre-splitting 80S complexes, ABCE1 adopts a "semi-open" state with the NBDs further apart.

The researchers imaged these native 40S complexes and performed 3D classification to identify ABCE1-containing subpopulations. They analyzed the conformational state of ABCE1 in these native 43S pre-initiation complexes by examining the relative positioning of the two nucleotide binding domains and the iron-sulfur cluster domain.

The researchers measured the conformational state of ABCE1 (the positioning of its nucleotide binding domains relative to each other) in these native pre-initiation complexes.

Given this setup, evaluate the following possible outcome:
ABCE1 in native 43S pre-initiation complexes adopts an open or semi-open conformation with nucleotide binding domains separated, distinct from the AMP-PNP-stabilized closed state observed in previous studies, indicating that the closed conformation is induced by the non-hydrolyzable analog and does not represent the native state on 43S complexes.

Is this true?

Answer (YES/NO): NO